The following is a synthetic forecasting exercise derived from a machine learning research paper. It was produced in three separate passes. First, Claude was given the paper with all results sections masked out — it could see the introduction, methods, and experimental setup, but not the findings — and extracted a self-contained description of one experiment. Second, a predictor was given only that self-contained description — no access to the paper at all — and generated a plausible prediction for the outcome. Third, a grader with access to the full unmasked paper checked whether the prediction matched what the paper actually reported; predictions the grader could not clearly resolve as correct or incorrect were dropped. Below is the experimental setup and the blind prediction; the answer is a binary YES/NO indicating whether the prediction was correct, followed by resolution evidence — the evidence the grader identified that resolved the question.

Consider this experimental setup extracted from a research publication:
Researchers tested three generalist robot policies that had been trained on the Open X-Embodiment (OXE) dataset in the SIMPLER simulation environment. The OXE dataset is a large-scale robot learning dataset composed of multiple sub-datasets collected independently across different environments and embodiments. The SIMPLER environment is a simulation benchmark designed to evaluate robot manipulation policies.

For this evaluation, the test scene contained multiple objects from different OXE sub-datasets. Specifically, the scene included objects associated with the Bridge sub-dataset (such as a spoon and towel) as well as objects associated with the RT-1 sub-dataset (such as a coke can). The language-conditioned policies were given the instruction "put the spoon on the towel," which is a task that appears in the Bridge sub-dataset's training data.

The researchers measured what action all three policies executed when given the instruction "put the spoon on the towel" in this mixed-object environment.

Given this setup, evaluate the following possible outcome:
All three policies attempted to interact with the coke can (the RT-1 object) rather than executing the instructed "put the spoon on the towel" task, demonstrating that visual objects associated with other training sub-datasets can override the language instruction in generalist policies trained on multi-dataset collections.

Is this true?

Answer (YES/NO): YES